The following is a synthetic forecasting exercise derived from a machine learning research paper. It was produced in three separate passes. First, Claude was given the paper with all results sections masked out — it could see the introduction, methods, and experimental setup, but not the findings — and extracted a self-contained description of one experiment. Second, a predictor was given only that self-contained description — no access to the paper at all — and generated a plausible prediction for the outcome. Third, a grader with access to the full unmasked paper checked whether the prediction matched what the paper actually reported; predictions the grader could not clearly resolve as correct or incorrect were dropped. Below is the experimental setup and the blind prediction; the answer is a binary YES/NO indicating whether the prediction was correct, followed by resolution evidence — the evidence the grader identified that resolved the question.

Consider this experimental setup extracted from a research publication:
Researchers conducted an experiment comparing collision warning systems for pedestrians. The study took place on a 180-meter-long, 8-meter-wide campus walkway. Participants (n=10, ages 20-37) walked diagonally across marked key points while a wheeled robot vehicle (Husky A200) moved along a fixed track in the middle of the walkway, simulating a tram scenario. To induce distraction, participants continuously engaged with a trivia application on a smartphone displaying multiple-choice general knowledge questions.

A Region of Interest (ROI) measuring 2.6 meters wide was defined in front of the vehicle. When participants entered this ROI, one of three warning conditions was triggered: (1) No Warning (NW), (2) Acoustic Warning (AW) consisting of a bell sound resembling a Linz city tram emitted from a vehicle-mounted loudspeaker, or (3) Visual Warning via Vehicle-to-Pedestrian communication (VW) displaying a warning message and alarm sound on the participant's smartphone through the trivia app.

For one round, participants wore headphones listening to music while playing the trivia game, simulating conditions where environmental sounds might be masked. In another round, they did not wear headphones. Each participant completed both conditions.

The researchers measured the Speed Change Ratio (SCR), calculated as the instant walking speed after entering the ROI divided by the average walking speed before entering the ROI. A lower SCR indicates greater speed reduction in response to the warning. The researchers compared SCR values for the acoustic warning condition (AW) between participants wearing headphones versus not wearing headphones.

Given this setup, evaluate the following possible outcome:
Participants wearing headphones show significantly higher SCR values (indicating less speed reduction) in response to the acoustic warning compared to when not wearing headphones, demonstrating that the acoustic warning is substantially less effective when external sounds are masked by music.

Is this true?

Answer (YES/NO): NO